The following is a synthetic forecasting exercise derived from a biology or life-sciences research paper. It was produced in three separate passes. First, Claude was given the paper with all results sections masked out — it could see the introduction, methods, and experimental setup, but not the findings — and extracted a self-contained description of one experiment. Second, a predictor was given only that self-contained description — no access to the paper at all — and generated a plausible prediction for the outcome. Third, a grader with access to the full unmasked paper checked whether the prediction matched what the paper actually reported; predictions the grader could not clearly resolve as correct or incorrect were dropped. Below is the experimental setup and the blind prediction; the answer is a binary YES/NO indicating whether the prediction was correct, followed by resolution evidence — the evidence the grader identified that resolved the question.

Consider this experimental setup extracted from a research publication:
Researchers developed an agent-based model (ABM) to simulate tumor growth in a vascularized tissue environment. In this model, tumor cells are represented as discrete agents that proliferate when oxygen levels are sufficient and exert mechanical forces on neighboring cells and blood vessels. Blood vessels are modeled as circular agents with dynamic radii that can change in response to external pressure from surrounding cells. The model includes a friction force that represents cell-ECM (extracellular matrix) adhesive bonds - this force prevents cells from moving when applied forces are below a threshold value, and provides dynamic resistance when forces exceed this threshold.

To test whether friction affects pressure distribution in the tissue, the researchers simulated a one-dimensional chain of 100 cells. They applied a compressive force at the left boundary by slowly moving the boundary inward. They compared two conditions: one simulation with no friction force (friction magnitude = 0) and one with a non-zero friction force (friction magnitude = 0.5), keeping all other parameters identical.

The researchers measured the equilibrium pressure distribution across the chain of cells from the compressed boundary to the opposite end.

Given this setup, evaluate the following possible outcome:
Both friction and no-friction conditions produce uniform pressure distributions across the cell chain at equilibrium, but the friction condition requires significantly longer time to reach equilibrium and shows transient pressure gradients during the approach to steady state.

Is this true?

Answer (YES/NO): NO